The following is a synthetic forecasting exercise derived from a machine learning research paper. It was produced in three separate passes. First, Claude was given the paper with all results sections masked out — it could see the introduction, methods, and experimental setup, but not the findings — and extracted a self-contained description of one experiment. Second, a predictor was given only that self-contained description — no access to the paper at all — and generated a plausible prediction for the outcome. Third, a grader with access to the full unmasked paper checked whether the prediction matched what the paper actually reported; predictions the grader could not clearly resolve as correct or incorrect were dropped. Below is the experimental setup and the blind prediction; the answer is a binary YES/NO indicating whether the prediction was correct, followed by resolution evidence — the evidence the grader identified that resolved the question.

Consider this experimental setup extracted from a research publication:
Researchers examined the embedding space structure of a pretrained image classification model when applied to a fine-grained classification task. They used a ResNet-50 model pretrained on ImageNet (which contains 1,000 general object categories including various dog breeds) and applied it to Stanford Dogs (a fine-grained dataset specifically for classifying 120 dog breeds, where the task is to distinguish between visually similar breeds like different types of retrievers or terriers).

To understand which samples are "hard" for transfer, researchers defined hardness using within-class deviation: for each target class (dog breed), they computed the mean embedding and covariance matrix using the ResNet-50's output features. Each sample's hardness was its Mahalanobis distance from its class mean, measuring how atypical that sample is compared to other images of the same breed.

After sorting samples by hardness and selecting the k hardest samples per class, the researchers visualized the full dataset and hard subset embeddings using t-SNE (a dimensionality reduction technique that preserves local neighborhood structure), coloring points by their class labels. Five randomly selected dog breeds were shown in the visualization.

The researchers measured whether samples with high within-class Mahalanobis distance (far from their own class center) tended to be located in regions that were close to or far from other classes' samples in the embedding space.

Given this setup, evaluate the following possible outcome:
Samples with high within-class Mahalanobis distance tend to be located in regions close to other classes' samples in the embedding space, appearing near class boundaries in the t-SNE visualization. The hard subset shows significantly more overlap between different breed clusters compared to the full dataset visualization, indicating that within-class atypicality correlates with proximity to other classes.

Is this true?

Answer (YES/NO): YES